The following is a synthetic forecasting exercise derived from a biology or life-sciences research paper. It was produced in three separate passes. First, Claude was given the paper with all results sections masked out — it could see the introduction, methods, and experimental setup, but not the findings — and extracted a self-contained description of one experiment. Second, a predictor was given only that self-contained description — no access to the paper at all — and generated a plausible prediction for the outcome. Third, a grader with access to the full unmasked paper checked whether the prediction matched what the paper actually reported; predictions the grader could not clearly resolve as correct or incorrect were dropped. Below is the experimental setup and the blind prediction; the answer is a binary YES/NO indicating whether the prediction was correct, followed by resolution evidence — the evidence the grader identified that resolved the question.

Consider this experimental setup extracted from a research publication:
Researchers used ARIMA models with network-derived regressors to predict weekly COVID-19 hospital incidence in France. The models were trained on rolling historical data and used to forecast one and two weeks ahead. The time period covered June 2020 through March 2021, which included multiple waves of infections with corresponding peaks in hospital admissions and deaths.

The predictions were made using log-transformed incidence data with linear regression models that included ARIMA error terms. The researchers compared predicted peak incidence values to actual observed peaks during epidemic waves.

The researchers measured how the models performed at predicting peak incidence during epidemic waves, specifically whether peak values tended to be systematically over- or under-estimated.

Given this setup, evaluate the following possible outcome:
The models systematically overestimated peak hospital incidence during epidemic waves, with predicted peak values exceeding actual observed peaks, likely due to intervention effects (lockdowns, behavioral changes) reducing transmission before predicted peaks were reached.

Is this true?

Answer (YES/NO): YES